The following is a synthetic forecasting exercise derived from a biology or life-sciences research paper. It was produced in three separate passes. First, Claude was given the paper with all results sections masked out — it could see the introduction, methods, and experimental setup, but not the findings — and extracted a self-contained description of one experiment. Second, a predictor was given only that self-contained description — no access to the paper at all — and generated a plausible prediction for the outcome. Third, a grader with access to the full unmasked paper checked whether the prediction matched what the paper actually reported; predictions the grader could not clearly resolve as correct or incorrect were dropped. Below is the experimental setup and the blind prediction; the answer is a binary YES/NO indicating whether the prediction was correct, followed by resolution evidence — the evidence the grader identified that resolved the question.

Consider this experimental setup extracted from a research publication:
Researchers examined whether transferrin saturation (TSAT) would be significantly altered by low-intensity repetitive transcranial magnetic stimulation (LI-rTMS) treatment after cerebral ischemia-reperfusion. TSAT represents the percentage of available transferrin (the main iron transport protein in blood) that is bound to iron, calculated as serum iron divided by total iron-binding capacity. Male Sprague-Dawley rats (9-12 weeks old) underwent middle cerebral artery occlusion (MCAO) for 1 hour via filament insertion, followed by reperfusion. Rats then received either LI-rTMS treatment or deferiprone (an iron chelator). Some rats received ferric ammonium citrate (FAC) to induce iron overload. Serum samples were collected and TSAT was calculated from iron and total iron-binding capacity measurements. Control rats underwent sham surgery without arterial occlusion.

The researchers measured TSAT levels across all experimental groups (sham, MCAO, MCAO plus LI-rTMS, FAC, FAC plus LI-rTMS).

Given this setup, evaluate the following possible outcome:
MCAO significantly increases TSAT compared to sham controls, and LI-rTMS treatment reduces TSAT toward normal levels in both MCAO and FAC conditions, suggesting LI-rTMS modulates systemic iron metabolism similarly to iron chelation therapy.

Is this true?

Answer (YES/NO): NO